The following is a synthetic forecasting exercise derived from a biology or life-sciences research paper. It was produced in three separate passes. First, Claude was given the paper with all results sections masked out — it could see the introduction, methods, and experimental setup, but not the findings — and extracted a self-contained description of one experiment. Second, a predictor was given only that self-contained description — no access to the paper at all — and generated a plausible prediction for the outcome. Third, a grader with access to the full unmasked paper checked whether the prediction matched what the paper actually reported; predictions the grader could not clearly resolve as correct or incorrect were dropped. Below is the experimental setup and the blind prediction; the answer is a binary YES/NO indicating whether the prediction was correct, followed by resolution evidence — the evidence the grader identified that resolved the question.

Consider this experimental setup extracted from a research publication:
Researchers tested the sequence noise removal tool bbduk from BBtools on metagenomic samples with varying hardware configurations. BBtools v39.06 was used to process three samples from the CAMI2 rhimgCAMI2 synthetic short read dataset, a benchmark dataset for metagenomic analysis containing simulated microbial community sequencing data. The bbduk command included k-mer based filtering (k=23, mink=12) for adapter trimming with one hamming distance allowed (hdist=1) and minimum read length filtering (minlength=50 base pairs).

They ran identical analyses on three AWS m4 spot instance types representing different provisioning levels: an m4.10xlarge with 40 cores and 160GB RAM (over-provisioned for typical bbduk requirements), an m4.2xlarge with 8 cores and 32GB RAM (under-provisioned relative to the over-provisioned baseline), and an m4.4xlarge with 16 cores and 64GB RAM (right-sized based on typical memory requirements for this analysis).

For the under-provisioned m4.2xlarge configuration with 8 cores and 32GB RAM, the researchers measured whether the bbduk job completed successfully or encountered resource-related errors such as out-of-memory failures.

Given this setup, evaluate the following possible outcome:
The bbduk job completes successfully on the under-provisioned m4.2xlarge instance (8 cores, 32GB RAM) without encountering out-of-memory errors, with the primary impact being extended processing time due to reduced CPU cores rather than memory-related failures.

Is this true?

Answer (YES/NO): YES